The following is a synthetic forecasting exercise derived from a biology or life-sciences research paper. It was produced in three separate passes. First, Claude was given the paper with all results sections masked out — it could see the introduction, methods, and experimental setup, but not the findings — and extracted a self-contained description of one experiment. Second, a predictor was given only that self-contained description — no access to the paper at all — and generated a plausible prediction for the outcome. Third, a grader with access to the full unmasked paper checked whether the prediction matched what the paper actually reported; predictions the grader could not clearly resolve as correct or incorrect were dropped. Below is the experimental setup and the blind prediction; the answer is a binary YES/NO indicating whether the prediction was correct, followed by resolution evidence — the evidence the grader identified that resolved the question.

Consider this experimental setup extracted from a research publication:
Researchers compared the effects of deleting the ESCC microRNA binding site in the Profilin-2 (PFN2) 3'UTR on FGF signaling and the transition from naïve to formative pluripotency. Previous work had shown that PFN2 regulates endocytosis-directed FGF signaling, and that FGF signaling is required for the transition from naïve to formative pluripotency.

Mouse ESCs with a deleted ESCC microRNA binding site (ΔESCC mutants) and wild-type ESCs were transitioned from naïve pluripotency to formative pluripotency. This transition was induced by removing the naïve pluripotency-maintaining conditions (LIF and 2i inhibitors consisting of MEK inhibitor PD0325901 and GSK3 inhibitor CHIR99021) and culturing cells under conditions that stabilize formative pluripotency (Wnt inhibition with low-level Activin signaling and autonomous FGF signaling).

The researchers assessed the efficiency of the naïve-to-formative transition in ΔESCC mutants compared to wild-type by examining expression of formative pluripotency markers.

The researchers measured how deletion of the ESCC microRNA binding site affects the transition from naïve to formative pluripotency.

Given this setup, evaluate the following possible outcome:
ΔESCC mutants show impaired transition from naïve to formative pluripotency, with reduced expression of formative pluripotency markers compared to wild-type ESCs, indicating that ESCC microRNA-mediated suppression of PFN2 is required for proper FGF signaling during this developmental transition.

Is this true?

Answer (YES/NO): YES